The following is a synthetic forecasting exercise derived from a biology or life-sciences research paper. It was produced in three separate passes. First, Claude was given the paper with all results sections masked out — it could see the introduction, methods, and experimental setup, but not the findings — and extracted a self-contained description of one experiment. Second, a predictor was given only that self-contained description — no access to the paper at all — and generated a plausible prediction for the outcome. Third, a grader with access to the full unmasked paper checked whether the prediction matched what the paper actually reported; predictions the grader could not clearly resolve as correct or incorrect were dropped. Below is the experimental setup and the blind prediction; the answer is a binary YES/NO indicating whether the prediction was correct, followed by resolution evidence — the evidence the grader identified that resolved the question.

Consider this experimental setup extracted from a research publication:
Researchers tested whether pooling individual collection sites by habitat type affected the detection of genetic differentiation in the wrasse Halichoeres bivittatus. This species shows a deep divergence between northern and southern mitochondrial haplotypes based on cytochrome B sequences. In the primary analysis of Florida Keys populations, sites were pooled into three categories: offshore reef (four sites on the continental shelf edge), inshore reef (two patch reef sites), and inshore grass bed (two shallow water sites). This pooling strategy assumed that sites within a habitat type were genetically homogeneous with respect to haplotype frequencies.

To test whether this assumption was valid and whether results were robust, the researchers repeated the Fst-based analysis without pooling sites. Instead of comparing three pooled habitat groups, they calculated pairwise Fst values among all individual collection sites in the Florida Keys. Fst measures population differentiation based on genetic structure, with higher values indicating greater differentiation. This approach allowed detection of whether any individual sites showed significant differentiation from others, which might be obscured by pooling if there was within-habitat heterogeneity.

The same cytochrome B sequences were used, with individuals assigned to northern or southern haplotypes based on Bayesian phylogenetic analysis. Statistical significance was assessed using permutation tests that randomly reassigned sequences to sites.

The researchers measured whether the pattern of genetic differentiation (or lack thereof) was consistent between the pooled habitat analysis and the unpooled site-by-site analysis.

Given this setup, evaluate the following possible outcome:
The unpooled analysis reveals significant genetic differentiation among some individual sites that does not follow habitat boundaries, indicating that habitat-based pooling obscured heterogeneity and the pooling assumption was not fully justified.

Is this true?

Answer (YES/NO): NO